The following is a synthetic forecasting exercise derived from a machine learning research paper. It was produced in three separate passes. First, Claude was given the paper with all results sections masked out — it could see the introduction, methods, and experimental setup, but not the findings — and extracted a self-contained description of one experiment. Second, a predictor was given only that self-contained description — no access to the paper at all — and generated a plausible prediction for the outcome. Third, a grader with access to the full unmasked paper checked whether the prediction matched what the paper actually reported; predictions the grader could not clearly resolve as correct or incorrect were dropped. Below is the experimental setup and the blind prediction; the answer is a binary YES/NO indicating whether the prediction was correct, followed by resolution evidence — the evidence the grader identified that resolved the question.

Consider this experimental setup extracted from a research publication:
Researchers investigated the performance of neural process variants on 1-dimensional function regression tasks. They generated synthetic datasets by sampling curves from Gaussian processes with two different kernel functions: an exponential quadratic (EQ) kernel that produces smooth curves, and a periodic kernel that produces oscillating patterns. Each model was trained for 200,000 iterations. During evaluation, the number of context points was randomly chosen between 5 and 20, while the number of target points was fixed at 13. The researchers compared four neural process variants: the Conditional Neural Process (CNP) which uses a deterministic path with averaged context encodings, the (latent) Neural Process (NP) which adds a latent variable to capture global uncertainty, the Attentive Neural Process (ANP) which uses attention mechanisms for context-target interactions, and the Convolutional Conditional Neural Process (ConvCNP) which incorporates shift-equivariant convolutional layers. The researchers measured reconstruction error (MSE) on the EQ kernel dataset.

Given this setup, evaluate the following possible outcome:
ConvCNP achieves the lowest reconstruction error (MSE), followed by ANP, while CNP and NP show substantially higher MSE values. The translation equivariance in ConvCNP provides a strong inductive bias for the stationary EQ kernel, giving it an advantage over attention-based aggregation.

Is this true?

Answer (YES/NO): NO